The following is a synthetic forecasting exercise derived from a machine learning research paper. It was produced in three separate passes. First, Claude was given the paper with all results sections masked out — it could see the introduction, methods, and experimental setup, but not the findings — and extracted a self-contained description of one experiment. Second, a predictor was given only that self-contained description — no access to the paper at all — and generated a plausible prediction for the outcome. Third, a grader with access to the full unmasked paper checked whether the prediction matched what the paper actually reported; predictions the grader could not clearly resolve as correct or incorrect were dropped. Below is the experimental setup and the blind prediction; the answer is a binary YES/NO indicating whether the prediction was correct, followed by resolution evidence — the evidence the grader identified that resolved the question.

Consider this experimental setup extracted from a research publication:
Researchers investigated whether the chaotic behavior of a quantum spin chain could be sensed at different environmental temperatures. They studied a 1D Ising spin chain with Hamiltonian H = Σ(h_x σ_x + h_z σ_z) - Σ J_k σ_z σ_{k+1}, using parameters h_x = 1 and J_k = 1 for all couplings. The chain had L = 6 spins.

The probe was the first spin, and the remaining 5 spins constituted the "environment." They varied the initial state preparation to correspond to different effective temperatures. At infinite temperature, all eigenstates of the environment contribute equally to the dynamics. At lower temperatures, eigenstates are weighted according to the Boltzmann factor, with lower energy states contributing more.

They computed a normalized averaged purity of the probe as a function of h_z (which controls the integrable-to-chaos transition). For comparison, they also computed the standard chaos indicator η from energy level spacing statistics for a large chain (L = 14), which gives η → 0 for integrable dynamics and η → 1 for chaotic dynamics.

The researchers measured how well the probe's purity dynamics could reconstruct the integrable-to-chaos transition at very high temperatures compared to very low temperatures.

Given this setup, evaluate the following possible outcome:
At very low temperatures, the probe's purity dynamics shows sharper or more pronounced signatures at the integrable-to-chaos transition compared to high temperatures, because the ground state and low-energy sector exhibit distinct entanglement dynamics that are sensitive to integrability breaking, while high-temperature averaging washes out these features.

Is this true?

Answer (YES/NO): NO